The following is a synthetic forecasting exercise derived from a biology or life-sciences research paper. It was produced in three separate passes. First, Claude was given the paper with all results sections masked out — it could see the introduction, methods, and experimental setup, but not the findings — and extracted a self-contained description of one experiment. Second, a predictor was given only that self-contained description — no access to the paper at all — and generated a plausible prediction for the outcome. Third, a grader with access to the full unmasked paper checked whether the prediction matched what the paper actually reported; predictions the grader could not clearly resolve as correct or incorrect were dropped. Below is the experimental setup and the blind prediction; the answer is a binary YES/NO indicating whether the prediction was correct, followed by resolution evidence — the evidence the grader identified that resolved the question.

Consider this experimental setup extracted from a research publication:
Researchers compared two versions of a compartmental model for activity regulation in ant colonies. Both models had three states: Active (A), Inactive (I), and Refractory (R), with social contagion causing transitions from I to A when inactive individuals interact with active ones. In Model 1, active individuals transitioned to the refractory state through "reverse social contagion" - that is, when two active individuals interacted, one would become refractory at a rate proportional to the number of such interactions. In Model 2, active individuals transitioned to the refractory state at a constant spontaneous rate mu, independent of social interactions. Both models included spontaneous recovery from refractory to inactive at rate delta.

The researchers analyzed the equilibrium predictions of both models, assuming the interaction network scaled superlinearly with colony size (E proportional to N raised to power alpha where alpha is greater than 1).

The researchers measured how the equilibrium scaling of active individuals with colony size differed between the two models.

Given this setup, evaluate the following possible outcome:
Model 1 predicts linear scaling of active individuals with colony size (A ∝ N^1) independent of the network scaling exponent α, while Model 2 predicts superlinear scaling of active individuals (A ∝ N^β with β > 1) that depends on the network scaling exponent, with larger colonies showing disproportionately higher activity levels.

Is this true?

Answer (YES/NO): NO